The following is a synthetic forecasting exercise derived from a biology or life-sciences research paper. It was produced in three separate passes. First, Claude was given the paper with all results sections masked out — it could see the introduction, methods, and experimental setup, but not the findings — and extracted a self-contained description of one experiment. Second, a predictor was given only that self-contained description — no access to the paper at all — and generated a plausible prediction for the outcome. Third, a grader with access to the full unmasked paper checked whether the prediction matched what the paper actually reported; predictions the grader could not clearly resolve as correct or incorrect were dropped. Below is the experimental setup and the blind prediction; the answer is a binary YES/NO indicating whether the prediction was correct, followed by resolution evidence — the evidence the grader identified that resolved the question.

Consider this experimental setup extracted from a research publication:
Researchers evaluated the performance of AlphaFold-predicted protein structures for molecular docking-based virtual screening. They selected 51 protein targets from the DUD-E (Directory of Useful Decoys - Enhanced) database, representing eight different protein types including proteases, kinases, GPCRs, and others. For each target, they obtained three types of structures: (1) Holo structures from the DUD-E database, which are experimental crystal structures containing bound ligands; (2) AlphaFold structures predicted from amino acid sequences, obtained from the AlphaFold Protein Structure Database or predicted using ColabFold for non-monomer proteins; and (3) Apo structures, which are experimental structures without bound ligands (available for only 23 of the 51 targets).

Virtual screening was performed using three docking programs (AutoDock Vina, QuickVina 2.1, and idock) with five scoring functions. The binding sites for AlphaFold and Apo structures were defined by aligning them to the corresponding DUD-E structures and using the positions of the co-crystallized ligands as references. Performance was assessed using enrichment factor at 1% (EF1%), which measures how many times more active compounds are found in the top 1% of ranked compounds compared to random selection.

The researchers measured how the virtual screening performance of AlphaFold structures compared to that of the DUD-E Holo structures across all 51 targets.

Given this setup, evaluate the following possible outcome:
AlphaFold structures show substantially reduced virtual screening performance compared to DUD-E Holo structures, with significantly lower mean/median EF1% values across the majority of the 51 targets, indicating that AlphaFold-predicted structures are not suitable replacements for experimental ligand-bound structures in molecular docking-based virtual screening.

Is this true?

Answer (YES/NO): NO